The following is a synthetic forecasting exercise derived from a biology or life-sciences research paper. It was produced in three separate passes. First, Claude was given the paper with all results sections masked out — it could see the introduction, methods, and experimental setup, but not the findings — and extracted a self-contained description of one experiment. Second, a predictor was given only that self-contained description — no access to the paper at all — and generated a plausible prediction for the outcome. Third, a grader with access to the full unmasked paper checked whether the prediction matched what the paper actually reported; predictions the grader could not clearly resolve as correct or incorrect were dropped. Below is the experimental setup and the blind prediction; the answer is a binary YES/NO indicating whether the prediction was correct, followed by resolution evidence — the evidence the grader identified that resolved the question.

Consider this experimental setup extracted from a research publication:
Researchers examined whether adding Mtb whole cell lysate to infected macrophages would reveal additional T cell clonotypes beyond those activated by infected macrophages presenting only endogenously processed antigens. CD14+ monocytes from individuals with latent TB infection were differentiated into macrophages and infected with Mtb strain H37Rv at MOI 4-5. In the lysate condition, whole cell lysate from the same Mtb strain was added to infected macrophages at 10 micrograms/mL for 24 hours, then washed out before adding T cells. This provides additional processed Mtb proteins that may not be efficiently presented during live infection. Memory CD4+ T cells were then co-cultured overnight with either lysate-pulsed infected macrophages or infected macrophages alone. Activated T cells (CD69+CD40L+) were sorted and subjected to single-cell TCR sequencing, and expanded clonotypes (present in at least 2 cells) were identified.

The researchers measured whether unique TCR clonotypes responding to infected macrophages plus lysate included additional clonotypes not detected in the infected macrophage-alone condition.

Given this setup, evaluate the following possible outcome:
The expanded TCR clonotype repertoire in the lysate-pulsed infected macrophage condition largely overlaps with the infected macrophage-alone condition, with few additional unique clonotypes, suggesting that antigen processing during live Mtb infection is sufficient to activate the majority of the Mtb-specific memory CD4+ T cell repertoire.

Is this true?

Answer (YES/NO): NO